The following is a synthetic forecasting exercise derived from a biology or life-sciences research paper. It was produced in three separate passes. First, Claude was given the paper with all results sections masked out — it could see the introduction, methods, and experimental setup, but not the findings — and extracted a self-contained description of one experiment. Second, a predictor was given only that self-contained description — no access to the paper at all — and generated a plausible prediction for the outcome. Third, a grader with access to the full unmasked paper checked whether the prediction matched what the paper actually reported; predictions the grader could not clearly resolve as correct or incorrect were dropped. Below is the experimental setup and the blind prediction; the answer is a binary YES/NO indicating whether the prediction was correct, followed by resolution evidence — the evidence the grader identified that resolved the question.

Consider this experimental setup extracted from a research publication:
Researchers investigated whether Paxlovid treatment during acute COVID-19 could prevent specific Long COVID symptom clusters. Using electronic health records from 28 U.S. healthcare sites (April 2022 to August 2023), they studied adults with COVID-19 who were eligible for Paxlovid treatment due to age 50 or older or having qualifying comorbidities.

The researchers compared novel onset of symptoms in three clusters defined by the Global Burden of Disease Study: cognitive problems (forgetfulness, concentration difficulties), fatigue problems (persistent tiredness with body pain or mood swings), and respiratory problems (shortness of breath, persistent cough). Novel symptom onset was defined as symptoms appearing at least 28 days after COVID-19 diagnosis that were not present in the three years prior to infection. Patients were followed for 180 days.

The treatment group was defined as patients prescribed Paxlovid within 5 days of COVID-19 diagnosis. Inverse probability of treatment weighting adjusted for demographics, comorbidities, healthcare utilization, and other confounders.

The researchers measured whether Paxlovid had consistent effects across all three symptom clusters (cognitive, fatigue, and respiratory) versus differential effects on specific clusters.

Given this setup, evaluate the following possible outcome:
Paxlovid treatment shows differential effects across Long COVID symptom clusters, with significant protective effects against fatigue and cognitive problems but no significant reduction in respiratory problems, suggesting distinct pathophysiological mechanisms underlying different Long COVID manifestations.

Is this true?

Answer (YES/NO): YES